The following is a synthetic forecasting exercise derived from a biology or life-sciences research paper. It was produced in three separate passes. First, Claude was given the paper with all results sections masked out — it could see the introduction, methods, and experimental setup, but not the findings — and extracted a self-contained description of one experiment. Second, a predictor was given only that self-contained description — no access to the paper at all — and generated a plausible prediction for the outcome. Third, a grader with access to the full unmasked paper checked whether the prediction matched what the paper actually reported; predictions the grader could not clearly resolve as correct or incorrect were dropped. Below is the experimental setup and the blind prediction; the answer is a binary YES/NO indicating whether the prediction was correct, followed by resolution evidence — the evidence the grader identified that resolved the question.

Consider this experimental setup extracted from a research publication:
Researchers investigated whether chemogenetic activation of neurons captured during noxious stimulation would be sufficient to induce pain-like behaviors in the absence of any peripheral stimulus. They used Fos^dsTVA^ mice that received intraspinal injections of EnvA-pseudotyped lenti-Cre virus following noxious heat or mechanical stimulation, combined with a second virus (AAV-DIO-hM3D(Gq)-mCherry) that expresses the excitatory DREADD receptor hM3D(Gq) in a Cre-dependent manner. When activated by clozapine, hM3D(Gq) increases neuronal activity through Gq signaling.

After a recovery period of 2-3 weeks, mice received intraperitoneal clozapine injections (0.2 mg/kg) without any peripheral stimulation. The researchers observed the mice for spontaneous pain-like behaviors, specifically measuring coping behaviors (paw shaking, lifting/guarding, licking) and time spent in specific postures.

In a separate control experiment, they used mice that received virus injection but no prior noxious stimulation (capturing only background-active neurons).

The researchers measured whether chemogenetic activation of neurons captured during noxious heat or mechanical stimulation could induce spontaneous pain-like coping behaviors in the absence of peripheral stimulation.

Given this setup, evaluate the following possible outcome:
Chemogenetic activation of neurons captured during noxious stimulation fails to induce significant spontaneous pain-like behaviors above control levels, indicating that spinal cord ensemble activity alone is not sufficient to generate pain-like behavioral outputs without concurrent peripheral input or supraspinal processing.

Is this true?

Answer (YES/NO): YES